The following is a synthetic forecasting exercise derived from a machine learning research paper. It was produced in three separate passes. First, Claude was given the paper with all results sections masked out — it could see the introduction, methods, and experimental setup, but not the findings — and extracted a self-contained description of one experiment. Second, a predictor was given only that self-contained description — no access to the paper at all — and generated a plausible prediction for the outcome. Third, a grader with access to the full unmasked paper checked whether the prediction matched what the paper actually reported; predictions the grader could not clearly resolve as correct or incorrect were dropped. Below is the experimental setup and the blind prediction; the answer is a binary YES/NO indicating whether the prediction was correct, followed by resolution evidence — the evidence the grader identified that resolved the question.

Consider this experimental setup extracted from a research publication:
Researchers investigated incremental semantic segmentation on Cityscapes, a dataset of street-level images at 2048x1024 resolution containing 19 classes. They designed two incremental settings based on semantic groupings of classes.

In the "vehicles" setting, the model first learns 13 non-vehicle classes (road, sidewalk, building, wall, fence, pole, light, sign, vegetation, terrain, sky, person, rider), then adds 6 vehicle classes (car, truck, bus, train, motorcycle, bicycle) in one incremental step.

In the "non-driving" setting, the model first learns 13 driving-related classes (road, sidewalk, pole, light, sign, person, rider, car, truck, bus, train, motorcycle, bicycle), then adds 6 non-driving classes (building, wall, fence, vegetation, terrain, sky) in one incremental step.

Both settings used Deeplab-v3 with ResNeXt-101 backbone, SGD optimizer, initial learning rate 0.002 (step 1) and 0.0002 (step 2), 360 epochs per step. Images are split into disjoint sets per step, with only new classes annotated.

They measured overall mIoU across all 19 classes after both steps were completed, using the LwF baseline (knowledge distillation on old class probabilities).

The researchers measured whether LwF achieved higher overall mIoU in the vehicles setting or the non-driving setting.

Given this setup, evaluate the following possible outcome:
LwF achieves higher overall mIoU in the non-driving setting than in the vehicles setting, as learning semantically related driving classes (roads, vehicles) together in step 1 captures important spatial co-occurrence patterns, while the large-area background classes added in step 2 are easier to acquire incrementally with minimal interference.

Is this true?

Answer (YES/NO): YES